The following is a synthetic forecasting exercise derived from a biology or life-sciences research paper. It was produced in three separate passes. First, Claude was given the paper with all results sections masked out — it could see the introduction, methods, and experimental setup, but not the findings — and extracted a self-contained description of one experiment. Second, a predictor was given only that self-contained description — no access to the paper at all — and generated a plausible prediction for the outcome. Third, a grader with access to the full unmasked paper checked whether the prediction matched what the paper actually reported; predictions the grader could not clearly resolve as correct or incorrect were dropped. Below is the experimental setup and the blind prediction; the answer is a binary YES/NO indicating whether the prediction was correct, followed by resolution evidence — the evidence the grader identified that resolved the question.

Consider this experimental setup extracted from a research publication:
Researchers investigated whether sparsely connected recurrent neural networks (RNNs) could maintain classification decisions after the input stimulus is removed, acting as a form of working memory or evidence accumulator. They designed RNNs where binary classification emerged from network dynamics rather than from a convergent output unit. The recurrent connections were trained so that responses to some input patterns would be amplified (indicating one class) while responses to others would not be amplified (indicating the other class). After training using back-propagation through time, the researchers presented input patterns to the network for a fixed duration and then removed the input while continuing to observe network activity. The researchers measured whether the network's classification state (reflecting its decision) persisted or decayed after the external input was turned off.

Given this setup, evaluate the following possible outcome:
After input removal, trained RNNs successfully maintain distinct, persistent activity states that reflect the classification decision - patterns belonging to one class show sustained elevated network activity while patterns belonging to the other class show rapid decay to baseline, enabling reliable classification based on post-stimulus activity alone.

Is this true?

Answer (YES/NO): NO